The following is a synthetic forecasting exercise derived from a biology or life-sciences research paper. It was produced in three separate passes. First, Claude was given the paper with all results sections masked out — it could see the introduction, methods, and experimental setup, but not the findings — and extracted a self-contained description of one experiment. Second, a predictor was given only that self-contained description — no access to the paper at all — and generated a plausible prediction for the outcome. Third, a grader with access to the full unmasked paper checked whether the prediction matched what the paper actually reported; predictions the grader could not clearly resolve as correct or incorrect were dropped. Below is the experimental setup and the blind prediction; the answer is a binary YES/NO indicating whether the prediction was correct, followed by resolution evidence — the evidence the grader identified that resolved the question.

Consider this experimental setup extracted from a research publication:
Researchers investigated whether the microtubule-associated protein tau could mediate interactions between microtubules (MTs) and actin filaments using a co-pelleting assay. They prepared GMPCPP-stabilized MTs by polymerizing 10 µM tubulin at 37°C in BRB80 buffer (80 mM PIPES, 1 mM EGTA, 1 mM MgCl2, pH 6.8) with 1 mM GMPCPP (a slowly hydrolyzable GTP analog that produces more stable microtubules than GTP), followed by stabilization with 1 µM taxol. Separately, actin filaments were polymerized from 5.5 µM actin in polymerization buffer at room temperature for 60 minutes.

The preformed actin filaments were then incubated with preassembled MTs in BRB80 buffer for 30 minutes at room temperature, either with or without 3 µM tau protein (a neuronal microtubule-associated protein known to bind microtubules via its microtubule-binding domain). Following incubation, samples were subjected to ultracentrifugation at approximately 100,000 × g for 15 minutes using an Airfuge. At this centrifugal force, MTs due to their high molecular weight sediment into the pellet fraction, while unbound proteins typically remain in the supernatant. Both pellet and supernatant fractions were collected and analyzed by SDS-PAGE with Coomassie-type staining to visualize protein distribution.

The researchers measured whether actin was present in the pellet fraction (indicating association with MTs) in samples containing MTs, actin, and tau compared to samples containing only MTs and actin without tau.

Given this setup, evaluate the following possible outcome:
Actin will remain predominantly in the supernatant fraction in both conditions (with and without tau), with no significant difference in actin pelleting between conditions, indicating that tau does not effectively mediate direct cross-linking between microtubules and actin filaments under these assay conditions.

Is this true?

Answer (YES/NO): NO